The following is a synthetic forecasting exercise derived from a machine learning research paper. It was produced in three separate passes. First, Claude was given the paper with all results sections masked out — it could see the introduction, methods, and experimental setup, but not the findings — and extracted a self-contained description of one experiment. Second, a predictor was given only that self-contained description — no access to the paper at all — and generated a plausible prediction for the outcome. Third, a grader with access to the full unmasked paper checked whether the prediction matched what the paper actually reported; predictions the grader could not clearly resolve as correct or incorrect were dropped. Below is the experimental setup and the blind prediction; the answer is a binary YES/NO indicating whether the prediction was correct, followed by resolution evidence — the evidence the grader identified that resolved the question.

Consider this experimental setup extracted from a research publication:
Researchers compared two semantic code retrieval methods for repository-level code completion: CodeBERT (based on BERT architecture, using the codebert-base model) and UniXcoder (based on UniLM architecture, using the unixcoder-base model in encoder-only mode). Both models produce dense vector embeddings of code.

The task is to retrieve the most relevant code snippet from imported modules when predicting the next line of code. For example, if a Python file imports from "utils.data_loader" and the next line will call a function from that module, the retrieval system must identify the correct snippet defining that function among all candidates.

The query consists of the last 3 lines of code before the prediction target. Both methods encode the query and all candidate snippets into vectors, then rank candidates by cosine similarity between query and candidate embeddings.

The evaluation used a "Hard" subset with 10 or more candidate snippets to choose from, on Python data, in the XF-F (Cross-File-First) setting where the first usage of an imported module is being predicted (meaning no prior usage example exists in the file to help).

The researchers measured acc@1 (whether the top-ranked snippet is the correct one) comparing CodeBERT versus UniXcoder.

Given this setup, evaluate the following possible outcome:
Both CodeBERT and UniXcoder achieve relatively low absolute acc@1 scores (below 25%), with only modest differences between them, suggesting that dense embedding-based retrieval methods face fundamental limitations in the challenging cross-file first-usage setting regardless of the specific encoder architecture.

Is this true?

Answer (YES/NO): NO